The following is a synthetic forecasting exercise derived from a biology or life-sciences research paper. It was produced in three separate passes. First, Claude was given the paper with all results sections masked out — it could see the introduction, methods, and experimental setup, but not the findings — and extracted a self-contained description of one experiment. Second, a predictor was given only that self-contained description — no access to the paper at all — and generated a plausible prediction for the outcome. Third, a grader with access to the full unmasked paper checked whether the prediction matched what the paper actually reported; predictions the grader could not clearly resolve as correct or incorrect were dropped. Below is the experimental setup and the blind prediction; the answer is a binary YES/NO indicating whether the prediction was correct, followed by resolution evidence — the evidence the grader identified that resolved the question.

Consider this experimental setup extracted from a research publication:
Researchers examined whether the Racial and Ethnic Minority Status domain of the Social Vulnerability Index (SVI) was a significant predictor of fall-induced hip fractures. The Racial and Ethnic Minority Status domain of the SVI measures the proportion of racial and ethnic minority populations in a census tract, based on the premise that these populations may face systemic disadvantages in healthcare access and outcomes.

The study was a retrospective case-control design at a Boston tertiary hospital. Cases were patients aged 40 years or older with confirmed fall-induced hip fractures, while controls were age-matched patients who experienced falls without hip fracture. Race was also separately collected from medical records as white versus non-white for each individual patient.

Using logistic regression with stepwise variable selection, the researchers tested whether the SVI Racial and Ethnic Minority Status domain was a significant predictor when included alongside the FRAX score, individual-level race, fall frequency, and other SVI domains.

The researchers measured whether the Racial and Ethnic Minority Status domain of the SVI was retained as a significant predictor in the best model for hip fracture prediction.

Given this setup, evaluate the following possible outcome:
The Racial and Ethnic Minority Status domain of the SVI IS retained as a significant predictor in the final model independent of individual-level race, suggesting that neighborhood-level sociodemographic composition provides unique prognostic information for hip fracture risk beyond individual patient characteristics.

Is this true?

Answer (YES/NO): NO